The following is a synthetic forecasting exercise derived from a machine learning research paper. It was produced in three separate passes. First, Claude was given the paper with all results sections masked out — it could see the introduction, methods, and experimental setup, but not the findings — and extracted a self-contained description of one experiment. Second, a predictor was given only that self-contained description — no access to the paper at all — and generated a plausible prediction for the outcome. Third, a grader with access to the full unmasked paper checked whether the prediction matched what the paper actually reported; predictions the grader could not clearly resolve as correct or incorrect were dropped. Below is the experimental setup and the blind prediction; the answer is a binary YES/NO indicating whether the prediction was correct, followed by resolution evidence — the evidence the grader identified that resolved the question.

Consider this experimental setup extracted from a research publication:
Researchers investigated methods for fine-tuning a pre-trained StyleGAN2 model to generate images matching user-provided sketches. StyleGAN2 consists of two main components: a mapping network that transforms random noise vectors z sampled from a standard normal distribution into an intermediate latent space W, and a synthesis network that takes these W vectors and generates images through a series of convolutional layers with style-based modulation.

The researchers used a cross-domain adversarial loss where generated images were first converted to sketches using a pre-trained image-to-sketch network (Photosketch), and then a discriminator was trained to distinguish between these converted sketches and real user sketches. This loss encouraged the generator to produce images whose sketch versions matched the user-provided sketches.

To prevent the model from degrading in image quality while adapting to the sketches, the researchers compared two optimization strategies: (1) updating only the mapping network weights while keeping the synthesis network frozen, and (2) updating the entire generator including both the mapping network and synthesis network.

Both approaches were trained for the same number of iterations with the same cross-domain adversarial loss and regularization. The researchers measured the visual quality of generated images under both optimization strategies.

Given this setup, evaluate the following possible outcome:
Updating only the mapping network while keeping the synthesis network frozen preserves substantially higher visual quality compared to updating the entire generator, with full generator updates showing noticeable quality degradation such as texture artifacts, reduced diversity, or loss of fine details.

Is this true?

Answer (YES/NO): YES